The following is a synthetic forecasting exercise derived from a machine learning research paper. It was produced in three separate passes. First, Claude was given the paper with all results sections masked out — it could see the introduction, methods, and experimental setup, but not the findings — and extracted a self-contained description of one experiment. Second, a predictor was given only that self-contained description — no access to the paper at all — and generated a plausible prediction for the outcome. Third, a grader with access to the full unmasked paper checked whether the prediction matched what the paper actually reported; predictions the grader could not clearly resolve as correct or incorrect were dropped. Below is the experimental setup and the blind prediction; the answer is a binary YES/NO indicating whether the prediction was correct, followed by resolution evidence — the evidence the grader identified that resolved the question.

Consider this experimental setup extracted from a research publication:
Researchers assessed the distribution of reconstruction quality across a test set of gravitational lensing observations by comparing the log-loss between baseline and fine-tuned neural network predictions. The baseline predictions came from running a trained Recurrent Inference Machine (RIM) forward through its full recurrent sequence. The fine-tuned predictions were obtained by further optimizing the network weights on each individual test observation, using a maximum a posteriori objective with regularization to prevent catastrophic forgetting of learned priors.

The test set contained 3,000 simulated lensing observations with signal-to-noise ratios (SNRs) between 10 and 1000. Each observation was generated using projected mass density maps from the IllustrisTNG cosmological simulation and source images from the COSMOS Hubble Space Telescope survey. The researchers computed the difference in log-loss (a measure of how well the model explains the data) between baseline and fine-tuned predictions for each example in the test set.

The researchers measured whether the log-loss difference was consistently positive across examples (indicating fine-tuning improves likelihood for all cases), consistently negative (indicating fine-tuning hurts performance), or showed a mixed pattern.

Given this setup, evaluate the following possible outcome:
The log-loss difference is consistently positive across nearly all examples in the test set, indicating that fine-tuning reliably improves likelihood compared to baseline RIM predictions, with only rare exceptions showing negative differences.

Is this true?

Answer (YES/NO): NO